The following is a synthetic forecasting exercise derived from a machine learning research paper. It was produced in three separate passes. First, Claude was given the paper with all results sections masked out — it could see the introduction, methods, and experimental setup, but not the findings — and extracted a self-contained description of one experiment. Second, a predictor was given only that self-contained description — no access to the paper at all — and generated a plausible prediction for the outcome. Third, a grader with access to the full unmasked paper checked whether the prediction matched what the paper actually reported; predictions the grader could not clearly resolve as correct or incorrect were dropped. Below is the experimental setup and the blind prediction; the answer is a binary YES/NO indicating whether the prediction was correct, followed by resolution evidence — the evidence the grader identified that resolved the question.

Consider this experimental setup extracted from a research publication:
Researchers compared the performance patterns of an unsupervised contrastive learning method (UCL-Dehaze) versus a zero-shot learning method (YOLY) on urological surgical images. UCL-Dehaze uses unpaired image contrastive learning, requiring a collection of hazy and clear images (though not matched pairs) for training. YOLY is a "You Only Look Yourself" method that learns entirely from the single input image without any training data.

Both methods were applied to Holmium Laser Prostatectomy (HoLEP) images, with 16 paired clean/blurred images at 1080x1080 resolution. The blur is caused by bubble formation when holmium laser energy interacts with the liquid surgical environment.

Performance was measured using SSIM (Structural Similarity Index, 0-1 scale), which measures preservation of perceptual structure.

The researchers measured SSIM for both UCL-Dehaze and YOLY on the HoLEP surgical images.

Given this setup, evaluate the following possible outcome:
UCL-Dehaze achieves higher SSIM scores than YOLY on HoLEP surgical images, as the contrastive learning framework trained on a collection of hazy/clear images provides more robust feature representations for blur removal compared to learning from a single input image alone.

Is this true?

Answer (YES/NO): NO